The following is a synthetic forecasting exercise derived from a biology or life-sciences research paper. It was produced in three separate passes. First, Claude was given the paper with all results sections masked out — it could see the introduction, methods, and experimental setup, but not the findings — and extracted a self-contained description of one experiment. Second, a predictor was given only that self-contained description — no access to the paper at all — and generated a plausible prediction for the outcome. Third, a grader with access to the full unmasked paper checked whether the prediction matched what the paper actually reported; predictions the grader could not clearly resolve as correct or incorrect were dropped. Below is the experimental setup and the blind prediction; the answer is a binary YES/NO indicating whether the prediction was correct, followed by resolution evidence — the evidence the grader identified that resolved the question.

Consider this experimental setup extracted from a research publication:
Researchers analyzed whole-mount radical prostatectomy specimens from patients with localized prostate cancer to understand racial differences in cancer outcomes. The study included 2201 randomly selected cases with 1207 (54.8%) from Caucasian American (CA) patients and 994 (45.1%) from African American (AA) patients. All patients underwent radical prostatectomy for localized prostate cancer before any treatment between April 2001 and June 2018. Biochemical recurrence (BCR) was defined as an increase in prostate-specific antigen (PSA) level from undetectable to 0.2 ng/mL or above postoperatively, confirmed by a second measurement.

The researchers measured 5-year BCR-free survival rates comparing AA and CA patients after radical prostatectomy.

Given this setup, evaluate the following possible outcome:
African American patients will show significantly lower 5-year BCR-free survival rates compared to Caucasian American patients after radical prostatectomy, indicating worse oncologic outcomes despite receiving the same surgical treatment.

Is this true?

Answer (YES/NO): NO